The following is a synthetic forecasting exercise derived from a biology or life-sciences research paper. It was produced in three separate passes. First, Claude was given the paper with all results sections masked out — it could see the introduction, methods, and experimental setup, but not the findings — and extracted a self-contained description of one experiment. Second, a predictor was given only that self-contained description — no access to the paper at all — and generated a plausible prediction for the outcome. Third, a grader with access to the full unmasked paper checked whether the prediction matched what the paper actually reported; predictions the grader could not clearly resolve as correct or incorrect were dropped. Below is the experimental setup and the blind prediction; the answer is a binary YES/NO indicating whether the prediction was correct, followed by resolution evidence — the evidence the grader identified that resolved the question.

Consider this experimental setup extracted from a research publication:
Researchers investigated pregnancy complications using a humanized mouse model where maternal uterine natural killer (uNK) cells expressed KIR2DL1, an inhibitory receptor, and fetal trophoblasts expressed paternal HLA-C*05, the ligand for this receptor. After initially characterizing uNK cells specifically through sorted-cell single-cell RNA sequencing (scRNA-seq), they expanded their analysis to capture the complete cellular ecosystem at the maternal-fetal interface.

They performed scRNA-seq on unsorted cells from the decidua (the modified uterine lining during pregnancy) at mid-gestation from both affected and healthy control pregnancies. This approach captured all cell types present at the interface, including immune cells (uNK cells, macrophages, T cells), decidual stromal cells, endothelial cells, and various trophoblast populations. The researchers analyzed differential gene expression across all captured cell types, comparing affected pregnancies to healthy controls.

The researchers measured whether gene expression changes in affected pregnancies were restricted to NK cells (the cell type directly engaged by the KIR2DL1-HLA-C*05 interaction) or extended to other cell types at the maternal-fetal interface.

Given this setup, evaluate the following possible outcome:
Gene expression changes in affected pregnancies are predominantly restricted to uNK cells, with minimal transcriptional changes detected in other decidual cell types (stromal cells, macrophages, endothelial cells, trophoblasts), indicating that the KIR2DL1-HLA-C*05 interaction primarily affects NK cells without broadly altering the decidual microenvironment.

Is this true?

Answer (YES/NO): NO